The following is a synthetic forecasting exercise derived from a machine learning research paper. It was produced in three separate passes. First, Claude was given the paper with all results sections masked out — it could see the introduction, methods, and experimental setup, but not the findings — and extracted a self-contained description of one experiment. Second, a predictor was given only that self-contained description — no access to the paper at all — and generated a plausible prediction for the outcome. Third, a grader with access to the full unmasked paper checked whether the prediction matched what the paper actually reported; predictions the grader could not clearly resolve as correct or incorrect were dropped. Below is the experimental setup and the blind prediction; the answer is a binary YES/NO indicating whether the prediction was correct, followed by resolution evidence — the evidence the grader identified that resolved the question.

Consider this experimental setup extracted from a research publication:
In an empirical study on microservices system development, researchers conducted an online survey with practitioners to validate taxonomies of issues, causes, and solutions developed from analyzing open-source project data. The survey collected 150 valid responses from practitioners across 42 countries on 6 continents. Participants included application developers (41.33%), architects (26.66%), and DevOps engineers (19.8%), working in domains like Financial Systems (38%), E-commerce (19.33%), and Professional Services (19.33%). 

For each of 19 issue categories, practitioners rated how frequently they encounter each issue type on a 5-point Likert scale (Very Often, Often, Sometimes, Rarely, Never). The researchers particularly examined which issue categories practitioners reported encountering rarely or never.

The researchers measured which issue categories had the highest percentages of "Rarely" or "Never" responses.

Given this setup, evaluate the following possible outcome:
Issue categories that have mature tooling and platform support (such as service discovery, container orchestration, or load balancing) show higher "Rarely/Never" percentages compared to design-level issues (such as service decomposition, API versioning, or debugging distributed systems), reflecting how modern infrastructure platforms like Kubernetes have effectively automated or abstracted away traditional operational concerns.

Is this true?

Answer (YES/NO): NO